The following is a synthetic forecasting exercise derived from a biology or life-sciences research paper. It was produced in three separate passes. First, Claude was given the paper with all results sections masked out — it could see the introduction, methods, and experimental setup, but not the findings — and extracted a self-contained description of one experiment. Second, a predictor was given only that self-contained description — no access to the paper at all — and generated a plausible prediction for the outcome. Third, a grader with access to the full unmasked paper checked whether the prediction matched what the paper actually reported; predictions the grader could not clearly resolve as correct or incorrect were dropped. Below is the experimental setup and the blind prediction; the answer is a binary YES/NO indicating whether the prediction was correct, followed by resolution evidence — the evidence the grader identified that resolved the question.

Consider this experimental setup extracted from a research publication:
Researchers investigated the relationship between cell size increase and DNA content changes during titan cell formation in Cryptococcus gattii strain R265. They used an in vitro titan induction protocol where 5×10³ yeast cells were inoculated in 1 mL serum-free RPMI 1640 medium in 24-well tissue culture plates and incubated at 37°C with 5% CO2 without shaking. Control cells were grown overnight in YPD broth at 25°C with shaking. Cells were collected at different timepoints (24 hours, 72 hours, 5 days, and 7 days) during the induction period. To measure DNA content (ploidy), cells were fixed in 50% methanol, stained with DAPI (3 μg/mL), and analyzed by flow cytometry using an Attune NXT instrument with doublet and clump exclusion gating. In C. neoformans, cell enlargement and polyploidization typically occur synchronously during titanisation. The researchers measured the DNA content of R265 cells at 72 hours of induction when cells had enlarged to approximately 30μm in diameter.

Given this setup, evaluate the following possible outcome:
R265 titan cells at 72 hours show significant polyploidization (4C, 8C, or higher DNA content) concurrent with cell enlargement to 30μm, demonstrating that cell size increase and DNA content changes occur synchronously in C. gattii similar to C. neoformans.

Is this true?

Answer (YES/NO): NO